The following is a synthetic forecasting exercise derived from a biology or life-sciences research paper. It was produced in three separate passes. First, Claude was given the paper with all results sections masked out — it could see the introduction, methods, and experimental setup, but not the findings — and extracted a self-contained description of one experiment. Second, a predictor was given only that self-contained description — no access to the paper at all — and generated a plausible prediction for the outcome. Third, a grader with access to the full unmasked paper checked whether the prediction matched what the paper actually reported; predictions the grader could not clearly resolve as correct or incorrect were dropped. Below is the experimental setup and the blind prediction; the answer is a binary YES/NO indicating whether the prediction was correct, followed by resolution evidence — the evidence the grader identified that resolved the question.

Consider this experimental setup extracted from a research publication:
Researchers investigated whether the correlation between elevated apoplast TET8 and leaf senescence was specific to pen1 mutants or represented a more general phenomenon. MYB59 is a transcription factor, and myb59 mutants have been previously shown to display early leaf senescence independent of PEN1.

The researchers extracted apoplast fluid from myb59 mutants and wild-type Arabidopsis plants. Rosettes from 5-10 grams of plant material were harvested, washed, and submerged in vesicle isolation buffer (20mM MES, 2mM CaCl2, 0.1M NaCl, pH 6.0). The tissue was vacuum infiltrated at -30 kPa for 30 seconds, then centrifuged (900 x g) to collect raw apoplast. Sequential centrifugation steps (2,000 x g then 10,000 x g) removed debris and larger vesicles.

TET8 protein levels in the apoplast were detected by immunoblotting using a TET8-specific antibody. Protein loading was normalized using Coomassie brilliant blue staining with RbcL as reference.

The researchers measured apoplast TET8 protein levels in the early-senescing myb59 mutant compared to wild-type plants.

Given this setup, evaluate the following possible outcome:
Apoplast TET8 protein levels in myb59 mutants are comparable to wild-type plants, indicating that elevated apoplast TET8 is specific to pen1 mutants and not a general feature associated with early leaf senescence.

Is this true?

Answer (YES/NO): NO